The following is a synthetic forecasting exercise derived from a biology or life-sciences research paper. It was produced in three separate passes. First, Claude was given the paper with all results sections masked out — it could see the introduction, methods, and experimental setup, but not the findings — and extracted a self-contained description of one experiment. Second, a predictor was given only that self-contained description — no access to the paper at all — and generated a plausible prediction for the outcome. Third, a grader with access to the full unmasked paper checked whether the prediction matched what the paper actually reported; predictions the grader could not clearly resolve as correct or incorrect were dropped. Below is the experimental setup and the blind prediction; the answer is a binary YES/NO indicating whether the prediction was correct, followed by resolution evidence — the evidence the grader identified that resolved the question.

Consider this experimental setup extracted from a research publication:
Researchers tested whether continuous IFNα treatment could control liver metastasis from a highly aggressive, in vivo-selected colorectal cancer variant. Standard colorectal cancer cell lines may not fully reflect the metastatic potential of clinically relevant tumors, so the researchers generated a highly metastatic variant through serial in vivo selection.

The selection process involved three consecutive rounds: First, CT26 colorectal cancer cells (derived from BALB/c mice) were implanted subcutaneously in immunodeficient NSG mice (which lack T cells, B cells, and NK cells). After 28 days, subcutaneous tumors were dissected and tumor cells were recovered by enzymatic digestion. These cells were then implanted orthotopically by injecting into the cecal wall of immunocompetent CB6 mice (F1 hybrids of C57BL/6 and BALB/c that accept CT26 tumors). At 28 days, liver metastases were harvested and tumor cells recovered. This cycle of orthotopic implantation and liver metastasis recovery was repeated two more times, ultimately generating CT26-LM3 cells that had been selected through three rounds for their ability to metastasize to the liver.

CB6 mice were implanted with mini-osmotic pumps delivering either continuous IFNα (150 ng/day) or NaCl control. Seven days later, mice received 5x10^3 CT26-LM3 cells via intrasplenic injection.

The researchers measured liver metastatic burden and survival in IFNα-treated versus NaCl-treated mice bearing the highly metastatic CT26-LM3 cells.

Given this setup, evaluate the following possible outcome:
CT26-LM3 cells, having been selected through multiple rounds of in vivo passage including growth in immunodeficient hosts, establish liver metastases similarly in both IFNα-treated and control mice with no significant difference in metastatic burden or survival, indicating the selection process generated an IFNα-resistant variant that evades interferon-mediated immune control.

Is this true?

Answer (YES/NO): NO